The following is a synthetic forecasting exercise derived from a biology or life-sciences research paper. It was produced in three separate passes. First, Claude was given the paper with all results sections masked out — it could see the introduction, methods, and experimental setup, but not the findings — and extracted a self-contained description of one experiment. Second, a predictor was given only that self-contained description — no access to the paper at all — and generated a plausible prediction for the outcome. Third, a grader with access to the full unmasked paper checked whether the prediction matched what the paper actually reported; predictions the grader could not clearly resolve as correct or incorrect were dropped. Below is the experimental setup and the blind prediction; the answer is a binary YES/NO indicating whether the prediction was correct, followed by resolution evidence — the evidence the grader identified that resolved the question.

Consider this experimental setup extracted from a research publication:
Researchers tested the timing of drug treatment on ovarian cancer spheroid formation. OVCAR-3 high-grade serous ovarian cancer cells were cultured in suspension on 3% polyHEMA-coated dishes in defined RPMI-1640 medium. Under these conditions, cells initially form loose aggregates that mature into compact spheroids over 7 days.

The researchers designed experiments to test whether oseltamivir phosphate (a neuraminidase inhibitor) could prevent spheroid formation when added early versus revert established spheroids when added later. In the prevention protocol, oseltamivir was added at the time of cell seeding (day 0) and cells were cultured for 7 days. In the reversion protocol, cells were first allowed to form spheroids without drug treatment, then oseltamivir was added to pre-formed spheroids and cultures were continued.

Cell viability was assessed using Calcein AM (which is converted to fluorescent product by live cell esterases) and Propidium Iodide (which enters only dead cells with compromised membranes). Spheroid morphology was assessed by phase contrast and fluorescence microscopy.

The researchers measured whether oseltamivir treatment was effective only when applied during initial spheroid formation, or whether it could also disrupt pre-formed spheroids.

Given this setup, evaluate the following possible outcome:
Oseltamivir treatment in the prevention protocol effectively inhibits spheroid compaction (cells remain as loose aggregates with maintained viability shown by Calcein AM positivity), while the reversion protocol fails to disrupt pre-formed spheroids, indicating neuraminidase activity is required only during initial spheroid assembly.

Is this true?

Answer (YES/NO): NO